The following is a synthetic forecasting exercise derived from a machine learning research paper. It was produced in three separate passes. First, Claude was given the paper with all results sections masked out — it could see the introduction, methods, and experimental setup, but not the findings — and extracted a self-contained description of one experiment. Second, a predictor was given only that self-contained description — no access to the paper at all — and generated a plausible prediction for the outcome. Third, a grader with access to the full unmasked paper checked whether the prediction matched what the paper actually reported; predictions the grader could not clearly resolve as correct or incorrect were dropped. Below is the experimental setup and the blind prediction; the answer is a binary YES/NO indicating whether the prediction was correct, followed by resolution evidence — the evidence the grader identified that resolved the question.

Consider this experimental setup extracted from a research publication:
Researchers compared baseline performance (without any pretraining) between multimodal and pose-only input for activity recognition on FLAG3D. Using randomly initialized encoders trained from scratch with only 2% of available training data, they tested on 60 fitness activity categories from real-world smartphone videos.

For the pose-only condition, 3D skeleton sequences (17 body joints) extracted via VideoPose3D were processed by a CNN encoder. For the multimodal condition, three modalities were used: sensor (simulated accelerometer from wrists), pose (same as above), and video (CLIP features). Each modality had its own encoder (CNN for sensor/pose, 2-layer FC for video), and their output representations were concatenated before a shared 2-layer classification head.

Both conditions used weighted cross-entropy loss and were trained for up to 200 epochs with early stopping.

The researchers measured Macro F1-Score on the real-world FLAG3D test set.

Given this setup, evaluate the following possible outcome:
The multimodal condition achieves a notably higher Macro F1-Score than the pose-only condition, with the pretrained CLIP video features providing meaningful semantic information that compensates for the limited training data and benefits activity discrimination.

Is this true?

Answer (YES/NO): NO